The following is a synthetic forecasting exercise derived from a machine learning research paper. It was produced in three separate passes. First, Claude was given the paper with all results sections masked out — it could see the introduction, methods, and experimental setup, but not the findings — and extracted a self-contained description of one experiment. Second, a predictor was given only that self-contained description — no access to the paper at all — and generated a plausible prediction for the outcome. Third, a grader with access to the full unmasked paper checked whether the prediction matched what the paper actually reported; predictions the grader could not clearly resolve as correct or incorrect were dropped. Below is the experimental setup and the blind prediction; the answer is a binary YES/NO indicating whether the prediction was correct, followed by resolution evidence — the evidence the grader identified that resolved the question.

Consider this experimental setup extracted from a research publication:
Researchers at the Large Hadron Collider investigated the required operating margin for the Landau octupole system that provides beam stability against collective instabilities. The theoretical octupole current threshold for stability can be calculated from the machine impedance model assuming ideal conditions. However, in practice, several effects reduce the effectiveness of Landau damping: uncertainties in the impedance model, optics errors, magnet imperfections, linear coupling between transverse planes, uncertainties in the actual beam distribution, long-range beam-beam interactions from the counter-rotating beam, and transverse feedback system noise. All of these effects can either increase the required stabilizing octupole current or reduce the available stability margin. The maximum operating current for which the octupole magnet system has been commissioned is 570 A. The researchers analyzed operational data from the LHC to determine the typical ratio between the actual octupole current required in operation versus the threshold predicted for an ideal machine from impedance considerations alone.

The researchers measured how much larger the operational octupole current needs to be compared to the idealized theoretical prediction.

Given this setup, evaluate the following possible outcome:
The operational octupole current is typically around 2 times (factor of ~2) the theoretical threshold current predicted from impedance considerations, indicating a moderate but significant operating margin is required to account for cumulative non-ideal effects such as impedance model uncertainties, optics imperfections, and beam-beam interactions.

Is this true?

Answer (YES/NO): YES